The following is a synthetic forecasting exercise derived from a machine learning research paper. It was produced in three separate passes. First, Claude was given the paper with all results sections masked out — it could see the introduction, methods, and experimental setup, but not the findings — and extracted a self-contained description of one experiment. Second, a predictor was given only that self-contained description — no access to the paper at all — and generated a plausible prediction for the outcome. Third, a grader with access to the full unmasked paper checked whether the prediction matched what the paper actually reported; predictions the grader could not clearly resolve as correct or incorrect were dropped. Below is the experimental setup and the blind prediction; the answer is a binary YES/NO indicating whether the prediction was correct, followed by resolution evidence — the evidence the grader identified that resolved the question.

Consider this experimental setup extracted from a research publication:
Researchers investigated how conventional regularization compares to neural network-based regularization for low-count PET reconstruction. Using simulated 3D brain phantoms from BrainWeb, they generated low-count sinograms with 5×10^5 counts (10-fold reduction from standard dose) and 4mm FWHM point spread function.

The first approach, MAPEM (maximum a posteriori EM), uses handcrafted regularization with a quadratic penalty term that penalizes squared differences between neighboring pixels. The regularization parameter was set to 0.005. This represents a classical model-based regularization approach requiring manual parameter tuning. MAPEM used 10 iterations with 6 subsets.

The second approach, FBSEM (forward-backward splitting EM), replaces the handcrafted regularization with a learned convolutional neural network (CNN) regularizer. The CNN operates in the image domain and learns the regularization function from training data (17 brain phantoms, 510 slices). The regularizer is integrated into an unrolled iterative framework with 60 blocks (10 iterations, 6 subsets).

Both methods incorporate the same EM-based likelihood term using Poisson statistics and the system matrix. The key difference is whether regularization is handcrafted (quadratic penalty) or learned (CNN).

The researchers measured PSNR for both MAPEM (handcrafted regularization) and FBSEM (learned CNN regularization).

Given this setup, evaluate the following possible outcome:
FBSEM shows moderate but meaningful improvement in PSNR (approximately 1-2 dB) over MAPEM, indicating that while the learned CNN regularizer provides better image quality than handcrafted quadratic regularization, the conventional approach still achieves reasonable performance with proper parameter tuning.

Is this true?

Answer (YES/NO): NO